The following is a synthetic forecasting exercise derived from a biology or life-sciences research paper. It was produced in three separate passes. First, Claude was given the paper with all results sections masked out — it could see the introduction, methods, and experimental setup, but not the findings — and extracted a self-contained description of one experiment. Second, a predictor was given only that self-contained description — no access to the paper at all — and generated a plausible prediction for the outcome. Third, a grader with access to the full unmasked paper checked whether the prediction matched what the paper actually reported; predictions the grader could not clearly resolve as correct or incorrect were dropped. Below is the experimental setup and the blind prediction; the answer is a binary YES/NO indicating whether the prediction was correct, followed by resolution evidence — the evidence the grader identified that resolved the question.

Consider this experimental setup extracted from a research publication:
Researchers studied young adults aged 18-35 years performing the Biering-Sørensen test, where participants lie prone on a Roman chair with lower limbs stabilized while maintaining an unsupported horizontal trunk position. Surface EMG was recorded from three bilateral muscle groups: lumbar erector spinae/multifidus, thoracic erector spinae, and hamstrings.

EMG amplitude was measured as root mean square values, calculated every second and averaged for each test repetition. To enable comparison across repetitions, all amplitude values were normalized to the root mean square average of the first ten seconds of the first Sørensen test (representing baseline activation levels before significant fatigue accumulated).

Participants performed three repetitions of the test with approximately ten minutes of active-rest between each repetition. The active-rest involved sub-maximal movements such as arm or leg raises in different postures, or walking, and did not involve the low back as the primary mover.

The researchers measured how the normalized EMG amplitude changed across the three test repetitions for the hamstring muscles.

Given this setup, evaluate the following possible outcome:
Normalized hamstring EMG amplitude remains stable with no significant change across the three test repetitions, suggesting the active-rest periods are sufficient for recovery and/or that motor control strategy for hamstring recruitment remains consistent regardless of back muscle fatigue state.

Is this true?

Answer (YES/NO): NO